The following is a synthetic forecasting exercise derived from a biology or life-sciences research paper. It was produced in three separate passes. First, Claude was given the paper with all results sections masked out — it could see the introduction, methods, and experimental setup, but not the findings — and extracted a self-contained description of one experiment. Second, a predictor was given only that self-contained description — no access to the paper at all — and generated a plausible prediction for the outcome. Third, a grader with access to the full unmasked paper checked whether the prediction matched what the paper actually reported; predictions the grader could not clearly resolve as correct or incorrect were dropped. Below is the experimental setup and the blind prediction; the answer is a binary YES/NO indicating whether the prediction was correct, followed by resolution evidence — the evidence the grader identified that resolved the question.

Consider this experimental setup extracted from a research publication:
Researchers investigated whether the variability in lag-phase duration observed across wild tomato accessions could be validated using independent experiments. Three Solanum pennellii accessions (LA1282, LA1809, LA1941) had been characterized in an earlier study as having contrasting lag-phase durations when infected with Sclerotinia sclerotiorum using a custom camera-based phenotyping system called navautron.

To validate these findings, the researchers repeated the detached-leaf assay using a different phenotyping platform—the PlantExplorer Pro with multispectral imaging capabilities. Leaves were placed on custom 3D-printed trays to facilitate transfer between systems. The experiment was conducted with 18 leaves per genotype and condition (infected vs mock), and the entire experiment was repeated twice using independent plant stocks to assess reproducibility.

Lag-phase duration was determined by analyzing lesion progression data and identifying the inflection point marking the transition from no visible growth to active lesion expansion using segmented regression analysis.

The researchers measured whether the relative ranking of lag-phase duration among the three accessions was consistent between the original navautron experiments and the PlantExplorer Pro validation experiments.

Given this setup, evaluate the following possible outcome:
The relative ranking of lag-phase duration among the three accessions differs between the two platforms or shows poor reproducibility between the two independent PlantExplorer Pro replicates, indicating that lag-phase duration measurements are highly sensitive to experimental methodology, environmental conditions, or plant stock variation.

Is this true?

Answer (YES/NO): NO